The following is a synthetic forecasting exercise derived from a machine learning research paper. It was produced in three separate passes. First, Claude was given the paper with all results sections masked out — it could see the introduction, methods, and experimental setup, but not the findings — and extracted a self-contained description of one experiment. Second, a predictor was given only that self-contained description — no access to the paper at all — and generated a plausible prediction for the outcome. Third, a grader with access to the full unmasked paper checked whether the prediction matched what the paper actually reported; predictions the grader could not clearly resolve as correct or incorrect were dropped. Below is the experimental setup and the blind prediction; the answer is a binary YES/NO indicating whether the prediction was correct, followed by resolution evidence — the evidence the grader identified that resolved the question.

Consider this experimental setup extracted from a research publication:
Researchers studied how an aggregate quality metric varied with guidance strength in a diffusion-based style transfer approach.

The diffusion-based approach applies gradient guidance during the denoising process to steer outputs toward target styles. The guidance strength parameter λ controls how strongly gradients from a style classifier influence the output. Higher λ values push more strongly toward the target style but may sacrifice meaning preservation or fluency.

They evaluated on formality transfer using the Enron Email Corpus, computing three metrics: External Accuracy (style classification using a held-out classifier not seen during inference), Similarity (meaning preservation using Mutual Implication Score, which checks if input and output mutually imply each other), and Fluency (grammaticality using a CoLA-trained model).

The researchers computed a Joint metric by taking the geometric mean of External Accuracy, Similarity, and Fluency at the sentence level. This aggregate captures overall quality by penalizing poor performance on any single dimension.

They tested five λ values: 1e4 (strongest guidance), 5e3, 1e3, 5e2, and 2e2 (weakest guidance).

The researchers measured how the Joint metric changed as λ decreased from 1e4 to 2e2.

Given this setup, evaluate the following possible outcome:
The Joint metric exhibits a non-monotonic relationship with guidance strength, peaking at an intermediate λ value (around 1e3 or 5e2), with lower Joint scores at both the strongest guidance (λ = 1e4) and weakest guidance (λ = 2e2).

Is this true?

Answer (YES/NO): NO